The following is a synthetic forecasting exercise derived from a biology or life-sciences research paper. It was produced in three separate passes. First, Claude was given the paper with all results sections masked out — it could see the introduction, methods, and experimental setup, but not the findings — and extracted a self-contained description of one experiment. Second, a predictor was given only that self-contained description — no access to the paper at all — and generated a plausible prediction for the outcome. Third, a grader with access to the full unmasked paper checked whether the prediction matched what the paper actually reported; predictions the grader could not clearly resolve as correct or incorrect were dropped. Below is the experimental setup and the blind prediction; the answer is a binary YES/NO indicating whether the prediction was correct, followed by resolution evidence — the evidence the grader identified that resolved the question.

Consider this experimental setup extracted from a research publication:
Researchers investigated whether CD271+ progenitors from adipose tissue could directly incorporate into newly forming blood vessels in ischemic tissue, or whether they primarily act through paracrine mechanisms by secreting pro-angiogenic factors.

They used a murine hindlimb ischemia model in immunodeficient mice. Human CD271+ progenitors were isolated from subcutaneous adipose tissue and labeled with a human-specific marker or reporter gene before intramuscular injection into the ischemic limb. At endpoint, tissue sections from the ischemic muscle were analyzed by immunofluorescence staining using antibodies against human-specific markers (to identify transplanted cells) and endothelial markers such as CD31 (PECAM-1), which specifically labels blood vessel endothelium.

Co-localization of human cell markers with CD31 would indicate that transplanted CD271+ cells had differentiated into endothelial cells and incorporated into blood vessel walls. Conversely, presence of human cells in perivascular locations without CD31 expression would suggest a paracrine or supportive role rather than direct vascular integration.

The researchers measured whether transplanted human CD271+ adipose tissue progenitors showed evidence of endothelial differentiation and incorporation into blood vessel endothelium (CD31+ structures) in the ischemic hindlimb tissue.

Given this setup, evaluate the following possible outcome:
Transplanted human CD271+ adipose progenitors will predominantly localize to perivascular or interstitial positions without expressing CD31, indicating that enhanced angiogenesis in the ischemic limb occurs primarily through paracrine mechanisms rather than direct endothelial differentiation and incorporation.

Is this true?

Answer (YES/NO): YES